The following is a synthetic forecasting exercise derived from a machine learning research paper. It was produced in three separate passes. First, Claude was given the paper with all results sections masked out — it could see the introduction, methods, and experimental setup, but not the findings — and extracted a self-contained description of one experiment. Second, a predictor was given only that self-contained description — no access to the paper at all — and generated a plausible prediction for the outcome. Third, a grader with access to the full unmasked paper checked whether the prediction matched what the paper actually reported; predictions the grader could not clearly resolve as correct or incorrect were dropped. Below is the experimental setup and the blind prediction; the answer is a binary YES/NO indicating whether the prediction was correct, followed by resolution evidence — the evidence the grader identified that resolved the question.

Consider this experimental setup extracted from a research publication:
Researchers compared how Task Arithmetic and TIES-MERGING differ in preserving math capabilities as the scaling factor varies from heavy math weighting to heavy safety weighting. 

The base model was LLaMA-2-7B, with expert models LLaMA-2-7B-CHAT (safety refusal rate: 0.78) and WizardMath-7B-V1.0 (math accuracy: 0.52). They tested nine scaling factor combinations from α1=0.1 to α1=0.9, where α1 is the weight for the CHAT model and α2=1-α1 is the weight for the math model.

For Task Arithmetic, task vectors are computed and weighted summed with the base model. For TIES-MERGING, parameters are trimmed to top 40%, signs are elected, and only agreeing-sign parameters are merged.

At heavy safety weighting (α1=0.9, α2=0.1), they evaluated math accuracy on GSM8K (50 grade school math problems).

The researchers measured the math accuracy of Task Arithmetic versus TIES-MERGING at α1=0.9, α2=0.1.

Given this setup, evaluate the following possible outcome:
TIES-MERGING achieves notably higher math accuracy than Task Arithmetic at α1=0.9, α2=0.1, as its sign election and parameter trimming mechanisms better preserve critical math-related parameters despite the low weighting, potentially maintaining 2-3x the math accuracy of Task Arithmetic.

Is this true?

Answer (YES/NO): NO